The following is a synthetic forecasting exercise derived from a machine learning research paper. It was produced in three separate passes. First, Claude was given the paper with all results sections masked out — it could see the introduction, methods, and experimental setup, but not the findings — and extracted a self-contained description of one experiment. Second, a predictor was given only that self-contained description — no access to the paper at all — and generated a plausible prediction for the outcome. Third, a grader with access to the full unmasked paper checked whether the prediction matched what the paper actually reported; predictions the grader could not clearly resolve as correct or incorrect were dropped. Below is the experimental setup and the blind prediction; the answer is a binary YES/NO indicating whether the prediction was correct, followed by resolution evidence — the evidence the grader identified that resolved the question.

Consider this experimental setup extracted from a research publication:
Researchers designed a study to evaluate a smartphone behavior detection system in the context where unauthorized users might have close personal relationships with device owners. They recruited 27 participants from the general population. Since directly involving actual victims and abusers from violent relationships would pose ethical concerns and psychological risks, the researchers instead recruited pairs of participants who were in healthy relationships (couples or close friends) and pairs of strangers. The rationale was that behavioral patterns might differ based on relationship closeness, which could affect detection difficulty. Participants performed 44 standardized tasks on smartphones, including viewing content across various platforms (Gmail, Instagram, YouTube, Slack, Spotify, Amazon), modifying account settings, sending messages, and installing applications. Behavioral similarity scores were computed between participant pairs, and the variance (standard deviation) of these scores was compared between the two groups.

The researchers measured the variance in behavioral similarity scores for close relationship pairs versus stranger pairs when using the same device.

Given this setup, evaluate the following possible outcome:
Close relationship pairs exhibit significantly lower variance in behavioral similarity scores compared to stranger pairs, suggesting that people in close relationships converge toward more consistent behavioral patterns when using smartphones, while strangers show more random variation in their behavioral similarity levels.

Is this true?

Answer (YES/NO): YES